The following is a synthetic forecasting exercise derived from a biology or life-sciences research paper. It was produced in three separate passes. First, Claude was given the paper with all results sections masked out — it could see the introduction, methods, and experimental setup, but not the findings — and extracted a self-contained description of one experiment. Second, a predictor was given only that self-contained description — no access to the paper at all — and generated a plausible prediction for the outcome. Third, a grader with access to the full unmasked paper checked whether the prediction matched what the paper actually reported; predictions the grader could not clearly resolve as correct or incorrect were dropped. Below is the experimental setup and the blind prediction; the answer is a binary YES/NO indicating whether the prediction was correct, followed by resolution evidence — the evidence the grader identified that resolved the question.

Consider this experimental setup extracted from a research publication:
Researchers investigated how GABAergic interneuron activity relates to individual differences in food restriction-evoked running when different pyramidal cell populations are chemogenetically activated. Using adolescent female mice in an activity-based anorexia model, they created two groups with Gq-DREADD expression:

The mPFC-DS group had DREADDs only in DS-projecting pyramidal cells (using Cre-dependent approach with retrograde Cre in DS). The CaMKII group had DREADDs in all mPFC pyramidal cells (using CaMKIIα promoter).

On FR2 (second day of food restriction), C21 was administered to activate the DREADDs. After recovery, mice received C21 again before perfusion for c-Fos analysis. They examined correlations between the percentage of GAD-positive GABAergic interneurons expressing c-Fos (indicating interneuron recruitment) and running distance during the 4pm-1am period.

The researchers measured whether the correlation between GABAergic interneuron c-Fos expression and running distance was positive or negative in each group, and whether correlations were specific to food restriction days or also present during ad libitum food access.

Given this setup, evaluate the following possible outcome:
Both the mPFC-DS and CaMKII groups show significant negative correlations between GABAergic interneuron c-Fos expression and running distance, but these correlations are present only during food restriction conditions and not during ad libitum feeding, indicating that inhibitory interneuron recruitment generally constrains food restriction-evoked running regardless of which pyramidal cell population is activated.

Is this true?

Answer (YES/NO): NO